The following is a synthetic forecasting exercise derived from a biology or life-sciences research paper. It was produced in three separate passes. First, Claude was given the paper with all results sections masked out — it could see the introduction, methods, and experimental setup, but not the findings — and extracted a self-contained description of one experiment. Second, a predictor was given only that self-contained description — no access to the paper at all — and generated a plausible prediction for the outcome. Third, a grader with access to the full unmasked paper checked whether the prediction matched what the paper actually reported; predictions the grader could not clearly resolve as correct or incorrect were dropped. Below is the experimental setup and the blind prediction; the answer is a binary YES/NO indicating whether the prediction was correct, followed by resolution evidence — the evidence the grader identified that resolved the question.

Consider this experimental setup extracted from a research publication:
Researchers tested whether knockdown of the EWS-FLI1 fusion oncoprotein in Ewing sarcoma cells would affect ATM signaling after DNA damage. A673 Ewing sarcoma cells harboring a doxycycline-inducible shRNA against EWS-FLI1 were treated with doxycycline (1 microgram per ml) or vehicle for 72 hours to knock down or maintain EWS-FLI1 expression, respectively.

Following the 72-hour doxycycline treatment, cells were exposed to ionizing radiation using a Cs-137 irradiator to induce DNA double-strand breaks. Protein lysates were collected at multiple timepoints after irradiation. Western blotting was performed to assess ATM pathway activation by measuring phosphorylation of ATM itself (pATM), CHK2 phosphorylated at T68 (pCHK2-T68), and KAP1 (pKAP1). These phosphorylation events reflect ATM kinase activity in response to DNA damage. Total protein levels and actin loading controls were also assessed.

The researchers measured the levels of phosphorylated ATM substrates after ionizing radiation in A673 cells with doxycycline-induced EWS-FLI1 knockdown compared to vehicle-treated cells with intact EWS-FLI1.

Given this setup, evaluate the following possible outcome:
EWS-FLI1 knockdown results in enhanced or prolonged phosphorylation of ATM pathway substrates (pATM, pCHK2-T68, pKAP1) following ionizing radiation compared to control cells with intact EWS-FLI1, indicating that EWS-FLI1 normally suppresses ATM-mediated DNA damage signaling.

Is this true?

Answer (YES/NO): YES